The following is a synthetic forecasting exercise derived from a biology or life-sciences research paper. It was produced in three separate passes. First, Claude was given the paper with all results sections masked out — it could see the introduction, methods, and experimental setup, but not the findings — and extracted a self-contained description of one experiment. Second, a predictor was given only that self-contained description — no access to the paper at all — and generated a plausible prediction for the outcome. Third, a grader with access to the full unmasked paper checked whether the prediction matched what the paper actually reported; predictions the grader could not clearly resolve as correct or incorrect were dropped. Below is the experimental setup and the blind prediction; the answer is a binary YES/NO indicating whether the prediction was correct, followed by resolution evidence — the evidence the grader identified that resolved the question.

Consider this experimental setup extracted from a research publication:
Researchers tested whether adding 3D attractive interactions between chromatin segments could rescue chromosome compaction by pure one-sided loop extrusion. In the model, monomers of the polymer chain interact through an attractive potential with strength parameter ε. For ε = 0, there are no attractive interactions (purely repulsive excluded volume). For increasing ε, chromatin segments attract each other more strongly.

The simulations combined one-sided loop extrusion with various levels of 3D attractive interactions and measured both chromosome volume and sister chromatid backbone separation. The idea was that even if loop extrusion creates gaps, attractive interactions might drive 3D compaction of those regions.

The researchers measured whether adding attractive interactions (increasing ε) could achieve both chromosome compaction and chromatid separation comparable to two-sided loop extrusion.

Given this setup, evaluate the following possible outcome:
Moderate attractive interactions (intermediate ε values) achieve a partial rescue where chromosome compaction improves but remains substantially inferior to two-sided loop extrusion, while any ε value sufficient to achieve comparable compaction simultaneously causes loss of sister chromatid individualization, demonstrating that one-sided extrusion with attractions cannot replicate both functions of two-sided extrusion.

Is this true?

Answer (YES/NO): NO